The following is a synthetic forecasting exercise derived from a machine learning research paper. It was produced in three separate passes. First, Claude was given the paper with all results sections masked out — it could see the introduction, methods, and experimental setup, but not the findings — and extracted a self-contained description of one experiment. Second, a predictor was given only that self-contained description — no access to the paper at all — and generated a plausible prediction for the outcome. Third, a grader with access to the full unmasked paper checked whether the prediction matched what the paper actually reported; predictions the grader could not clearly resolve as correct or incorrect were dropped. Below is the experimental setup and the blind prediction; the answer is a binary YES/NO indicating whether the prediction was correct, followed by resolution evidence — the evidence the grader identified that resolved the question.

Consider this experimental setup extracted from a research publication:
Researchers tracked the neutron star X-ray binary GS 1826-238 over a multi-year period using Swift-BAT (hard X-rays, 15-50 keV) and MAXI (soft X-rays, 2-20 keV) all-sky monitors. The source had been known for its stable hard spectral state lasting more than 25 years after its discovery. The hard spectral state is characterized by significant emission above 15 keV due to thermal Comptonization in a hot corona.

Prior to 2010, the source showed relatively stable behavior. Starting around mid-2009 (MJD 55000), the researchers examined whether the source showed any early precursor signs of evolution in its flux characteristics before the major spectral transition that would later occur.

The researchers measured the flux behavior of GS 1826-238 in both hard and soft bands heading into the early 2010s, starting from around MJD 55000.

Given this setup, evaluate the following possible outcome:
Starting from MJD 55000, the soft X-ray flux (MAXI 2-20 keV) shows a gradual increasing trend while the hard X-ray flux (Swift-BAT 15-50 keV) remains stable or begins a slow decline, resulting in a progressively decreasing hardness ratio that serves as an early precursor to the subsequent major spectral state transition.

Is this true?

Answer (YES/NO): NO